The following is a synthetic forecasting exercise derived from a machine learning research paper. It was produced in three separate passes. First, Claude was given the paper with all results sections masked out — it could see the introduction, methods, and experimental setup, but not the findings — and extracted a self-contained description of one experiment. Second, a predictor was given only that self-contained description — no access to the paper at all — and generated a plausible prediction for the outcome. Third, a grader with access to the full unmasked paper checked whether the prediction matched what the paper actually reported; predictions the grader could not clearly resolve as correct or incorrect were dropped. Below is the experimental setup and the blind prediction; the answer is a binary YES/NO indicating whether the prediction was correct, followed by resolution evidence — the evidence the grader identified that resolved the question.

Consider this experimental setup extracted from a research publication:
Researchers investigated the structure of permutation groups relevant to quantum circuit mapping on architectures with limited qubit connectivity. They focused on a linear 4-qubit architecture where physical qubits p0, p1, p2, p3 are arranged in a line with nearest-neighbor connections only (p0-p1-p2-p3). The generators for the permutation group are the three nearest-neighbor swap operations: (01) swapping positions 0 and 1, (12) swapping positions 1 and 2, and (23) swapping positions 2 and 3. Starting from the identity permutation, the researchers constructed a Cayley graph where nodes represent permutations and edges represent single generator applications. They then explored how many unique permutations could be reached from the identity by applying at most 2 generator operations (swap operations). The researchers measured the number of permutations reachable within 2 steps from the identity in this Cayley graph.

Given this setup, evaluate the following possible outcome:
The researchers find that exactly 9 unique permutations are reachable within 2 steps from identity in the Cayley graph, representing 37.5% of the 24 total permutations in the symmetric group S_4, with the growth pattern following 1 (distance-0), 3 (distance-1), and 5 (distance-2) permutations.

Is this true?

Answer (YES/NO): YES